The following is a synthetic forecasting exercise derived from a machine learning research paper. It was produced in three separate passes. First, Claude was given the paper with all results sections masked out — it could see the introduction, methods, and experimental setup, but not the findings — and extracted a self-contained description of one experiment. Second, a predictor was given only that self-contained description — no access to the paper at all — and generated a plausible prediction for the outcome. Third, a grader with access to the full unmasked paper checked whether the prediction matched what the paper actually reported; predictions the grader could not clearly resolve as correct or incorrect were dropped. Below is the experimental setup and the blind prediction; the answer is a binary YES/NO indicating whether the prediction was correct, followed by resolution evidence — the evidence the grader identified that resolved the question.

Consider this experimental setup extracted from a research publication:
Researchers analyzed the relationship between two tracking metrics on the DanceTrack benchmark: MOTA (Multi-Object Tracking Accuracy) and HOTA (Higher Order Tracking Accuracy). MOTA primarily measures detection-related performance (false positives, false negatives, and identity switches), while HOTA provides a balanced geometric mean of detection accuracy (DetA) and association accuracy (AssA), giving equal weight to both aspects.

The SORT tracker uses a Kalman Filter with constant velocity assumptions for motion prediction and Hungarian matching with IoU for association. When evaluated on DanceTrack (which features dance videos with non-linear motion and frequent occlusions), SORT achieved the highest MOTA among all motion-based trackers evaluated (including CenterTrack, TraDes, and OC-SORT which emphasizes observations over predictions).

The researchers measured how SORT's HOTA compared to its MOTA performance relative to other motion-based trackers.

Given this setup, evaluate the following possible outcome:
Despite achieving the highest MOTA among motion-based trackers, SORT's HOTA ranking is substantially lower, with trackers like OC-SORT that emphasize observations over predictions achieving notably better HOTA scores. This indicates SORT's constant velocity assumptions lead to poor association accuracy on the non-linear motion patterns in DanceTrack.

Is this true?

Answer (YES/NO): YES